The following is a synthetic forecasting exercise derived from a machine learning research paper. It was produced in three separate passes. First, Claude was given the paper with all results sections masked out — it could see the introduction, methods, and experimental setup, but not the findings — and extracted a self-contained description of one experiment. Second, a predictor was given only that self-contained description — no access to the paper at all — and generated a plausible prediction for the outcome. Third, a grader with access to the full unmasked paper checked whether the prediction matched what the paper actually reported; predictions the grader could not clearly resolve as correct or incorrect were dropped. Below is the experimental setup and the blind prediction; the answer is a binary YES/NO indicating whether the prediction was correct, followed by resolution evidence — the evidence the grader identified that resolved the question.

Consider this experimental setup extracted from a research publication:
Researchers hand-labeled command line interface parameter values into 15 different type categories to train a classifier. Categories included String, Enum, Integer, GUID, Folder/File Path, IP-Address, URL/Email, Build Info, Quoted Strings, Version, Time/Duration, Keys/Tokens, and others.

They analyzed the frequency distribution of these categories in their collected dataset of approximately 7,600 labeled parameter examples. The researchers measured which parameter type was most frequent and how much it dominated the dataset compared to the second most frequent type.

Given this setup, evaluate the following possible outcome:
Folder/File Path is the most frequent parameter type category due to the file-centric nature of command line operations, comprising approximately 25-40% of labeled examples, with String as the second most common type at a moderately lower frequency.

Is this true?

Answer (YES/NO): NO